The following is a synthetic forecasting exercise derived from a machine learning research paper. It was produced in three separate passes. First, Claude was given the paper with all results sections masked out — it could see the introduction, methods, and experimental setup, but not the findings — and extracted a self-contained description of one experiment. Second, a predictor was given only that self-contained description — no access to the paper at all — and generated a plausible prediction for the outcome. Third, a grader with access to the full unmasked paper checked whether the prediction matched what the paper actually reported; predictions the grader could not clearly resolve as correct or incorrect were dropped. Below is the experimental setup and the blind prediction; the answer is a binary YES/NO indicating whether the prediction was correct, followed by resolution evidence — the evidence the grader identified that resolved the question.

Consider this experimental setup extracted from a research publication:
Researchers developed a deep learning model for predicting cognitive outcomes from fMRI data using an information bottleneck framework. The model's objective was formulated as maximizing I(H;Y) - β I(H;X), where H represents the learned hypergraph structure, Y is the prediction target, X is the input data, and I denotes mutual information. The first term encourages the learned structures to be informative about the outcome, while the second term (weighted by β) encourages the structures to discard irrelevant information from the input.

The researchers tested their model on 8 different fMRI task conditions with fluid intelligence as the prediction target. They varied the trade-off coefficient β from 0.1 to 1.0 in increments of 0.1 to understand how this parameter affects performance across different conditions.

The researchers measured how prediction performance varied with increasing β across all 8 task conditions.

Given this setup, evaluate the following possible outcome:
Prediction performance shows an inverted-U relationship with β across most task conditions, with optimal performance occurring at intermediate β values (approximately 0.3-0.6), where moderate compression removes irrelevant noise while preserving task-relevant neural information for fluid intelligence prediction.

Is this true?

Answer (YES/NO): NO